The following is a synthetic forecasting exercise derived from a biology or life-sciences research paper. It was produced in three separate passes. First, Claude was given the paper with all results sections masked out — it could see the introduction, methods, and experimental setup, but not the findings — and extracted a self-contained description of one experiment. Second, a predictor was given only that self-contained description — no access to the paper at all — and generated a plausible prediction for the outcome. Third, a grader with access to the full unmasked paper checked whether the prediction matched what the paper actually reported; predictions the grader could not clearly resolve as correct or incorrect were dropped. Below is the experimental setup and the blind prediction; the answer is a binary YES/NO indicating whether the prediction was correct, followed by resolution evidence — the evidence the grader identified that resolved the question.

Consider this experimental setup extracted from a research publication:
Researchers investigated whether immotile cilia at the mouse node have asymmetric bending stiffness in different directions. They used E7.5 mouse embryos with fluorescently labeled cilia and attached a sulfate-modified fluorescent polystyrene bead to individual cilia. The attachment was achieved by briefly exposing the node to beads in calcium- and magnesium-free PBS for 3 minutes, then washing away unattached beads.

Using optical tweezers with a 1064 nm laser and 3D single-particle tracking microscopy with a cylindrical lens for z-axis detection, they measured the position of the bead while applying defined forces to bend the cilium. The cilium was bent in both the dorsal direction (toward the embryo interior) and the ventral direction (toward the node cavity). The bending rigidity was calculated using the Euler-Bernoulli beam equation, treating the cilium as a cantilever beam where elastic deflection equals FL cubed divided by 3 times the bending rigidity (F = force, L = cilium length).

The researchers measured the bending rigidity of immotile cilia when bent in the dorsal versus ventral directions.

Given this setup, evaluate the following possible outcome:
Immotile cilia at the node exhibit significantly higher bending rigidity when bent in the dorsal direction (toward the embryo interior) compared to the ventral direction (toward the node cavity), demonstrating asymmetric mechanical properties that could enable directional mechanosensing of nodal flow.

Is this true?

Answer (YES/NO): NO